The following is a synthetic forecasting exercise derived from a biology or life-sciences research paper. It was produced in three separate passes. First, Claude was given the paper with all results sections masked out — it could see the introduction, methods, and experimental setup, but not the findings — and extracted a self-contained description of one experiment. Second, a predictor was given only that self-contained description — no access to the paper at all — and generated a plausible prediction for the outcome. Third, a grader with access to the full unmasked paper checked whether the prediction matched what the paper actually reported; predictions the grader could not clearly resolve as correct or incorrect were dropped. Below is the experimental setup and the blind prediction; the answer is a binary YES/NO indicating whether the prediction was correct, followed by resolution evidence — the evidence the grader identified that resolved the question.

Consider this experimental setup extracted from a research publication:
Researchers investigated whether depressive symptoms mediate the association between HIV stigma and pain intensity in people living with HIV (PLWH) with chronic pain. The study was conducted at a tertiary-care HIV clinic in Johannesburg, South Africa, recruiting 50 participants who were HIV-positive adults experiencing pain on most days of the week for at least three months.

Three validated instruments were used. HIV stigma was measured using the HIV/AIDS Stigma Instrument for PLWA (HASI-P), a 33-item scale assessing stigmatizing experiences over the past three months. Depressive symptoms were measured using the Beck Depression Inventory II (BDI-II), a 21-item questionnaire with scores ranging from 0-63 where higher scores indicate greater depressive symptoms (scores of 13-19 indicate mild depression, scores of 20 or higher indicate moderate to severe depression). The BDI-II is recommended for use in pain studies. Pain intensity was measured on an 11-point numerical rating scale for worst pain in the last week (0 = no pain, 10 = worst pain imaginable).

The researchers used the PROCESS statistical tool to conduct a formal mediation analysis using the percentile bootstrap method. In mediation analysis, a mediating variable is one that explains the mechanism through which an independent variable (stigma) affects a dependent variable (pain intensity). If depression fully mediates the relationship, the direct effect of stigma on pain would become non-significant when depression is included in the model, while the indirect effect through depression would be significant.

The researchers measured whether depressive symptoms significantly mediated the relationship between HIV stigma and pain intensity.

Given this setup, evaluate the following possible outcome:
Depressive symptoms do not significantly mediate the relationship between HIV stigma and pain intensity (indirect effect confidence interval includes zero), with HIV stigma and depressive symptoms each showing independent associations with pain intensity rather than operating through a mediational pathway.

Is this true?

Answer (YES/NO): NO